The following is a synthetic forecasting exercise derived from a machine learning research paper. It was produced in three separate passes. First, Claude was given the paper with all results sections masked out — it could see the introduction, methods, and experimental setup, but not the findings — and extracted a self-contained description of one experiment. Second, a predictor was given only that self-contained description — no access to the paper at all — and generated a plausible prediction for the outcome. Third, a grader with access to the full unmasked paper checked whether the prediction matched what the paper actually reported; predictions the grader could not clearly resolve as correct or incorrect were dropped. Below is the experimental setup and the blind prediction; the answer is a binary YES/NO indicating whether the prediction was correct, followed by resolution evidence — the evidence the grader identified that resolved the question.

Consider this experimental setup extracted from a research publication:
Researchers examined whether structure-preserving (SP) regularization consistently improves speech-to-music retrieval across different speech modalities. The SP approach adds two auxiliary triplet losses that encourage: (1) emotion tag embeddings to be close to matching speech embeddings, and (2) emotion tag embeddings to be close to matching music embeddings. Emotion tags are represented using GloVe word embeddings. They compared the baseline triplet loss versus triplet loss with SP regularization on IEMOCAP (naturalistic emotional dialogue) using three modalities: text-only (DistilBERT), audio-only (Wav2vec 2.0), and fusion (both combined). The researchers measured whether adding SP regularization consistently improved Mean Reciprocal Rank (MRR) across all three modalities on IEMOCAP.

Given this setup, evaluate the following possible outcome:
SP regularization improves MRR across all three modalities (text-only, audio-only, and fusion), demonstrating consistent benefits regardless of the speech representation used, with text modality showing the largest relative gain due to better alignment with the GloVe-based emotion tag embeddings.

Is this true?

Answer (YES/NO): NO